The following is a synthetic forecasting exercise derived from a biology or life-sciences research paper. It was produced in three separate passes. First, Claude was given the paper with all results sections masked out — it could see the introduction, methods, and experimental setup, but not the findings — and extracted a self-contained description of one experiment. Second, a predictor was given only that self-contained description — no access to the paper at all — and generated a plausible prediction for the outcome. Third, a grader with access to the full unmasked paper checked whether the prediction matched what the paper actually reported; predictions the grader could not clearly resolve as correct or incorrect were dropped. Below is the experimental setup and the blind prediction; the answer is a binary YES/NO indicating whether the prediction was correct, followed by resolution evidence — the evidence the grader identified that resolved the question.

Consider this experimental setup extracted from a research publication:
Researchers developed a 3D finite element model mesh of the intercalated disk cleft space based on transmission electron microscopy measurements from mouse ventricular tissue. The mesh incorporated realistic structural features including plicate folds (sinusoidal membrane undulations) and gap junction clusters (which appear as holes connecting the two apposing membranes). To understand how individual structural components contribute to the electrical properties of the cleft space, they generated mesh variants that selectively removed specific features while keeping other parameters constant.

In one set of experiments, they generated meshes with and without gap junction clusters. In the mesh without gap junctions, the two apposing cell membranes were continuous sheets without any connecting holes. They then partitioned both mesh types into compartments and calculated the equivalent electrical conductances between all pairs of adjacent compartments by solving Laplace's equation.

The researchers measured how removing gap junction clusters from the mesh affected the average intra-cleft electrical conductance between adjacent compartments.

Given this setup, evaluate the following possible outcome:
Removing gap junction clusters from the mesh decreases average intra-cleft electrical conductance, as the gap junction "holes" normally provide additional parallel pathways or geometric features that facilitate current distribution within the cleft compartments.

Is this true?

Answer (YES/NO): NO